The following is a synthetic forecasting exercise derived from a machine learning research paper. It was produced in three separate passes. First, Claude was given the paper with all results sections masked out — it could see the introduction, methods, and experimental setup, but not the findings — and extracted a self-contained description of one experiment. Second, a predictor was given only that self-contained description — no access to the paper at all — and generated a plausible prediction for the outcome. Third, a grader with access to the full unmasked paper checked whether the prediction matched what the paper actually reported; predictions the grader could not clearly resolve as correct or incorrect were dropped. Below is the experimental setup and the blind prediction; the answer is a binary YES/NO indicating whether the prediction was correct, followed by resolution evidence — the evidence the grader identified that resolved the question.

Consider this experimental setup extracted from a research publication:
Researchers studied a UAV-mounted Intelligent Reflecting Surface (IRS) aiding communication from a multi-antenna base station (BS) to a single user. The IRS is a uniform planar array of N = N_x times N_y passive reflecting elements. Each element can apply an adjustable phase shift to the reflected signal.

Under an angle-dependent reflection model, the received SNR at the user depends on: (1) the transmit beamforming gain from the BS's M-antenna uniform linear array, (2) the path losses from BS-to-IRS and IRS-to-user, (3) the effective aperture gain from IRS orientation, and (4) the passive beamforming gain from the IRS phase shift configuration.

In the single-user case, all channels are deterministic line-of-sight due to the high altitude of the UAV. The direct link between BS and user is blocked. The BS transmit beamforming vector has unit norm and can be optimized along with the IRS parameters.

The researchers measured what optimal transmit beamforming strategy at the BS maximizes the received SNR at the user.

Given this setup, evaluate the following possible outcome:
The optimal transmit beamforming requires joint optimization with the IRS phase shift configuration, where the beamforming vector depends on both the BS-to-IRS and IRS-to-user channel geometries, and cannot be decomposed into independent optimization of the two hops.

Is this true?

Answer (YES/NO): NO